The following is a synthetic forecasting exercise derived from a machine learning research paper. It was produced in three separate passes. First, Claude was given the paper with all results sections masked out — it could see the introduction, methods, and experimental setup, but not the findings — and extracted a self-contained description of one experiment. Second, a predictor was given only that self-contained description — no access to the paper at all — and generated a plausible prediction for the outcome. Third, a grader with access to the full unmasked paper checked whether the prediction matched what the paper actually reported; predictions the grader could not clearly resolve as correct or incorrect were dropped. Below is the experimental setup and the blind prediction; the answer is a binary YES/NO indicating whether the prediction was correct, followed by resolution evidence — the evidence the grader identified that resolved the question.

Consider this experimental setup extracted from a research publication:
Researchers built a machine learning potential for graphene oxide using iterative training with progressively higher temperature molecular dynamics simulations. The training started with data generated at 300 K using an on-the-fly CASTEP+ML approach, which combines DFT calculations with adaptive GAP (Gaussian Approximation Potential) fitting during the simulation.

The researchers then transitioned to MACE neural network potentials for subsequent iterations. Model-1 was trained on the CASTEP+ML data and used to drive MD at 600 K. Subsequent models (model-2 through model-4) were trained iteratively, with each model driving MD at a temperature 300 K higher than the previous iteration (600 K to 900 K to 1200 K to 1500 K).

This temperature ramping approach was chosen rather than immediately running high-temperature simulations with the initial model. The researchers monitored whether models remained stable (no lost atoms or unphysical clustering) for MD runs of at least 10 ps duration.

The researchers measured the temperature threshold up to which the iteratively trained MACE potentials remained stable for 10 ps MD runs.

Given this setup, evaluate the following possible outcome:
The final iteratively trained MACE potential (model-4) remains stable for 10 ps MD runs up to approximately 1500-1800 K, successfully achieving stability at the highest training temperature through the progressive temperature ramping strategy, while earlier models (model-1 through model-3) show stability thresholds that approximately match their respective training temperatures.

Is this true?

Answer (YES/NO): NO